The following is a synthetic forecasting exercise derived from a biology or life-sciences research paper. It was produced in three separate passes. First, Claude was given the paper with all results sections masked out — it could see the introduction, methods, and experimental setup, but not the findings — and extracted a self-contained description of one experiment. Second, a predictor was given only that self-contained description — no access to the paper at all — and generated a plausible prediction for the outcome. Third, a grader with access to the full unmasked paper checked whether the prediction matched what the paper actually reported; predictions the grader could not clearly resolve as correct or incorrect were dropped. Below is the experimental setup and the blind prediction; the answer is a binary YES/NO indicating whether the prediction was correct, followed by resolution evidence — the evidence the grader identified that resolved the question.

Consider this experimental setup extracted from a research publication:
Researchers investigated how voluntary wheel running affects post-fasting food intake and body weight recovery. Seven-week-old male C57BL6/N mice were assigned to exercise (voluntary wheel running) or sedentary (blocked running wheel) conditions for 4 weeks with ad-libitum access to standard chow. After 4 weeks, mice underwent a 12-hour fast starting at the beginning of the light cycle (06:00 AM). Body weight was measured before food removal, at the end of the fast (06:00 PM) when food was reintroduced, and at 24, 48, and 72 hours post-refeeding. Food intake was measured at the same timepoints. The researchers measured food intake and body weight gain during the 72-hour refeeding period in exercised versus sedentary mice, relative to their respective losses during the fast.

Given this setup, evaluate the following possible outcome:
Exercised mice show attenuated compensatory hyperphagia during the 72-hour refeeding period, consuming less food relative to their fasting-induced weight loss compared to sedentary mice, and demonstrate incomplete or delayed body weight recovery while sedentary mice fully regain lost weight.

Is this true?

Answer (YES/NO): NO